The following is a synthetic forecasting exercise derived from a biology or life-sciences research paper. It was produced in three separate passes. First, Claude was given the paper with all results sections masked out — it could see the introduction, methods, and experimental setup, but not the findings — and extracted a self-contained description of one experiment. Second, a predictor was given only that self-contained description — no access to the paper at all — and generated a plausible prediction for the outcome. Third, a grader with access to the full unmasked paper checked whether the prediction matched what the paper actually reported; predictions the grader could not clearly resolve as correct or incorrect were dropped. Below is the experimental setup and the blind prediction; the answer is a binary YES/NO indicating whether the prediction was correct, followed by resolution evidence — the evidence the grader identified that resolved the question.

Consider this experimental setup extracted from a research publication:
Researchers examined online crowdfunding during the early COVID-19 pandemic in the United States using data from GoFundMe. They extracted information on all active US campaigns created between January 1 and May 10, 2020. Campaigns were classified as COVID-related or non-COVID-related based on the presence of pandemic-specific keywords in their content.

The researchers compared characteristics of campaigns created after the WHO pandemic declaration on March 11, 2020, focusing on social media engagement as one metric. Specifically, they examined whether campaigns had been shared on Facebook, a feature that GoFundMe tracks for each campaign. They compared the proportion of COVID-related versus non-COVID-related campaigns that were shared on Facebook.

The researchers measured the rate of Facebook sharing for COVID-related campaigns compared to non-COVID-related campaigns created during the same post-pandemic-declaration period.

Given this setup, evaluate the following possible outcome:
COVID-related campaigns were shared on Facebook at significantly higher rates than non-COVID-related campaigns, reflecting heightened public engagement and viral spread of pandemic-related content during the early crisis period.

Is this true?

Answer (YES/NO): YES